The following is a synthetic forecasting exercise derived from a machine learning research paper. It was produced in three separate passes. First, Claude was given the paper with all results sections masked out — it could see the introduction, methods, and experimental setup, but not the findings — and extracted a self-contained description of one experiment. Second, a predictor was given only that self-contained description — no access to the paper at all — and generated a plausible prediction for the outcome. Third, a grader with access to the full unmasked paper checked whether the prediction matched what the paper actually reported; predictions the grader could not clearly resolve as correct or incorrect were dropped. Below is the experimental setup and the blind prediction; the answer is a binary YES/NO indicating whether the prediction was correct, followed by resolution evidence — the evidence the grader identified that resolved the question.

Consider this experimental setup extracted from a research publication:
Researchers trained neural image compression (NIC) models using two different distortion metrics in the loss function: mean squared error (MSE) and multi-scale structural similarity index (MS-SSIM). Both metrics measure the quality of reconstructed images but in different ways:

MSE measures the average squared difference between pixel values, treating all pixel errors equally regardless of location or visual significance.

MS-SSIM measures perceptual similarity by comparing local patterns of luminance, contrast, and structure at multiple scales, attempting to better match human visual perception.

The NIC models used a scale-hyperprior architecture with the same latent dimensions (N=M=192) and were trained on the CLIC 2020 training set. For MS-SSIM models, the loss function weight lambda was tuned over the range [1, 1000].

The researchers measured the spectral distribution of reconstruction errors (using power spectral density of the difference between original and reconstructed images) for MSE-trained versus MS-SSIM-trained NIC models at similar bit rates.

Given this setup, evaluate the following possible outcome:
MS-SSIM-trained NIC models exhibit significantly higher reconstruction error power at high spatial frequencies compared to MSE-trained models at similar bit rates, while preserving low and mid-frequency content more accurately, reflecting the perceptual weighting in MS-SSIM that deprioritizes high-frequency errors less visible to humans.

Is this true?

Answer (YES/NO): NO